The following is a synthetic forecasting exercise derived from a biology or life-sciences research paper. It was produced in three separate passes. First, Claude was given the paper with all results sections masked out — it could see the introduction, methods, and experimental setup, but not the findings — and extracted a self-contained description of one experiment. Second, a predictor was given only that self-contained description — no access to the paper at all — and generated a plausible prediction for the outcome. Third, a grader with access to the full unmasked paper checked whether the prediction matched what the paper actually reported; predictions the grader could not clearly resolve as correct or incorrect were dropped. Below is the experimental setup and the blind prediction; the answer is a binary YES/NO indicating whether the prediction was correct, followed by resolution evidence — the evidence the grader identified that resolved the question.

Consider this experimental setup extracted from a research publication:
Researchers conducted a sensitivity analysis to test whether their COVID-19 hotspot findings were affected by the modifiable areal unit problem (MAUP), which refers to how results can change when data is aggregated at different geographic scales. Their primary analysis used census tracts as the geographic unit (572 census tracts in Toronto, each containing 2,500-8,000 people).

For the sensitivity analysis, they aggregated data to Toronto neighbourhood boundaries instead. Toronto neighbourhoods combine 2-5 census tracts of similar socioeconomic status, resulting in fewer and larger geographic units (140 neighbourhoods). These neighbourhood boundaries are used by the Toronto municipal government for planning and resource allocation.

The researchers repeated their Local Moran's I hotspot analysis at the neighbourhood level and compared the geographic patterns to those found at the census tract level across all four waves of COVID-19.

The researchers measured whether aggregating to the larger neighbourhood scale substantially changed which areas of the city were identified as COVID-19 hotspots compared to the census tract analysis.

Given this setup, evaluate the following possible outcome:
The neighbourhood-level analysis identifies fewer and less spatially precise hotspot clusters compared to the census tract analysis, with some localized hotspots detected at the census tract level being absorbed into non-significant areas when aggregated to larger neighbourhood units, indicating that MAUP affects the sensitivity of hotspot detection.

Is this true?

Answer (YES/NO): YES